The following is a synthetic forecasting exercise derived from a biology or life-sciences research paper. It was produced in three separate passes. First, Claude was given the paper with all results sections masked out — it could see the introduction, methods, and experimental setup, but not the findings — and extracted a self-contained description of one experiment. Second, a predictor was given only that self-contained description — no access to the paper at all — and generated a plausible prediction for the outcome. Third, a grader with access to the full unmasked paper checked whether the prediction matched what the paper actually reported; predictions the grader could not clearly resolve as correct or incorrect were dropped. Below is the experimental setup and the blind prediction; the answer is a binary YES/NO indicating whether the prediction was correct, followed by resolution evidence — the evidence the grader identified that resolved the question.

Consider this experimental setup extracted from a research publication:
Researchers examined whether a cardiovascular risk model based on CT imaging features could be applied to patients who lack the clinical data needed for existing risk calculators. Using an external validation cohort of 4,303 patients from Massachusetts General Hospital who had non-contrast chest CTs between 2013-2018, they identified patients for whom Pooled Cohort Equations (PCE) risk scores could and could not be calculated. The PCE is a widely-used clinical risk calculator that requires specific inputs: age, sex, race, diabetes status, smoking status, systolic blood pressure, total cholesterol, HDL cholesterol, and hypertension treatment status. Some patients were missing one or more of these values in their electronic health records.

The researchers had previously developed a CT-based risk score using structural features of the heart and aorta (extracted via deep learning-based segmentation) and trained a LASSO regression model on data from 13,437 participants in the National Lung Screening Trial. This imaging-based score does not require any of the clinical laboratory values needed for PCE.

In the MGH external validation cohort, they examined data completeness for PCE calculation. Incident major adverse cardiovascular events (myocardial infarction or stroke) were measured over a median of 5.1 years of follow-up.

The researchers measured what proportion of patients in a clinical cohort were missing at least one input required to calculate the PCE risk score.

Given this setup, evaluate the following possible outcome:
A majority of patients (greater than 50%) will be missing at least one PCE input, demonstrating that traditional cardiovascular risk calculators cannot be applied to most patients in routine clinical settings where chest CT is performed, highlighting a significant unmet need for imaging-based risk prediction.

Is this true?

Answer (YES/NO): YES